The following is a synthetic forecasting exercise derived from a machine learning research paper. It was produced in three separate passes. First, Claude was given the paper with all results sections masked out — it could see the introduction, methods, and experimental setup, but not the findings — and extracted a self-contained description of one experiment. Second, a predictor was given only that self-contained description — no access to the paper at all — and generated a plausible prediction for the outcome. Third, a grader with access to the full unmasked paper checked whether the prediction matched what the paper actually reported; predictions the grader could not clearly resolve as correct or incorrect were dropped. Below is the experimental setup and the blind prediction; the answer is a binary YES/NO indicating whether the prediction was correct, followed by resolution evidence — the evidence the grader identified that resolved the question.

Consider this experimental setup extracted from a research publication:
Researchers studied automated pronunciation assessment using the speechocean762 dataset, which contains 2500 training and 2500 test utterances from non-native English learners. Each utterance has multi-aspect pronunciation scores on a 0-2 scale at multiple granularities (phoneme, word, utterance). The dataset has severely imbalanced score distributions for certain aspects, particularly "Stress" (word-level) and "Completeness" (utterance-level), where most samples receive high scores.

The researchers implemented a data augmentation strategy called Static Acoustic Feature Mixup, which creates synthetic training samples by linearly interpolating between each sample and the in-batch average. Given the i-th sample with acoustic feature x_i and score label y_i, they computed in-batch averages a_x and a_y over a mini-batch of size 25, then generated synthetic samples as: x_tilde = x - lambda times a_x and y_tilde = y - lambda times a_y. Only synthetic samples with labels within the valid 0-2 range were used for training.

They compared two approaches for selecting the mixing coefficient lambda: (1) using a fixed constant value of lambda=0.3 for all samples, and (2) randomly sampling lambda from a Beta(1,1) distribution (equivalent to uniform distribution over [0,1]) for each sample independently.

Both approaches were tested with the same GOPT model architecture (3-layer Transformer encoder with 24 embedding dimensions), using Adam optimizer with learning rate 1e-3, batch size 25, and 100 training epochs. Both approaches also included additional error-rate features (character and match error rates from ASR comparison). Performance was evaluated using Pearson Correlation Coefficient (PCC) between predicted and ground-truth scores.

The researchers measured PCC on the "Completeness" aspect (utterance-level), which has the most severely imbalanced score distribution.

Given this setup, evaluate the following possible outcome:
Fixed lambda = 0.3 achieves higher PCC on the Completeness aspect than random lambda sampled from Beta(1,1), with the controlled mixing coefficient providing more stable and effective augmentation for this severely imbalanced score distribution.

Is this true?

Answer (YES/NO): NO